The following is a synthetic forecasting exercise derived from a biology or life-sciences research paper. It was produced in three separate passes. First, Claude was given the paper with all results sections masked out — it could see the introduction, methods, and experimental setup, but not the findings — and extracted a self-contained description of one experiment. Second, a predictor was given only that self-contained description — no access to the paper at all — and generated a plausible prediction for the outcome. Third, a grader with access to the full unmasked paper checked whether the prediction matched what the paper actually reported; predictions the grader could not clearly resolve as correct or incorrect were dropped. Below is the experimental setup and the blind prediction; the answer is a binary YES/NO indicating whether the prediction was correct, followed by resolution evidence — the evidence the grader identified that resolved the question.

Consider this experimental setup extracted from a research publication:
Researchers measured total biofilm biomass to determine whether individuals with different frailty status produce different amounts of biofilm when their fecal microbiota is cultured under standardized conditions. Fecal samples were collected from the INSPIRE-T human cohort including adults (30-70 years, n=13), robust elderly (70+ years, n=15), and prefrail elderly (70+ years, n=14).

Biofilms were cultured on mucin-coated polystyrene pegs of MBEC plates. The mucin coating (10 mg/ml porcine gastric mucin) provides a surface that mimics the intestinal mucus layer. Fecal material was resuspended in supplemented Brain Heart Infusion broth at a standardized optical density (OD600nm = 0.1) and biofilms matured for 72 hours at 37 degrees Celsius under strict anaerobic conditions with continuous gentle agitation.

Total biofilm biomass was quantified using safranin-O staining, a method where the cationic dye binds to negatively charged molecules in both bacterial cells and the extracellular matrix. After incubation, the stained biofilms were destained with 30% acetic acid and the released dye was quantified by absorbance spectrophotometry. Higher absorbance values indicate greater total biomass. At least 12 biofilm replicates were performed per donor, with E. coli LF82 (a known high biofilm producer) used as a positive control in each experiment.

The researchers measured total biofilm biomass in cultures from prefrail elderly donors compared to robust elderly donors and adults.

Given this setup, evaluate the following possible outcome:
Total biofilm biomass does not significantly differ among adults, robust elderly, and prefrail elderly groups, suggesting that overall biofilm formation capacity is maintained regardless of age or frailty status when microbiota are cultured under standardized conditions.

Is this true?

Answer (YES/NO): NO